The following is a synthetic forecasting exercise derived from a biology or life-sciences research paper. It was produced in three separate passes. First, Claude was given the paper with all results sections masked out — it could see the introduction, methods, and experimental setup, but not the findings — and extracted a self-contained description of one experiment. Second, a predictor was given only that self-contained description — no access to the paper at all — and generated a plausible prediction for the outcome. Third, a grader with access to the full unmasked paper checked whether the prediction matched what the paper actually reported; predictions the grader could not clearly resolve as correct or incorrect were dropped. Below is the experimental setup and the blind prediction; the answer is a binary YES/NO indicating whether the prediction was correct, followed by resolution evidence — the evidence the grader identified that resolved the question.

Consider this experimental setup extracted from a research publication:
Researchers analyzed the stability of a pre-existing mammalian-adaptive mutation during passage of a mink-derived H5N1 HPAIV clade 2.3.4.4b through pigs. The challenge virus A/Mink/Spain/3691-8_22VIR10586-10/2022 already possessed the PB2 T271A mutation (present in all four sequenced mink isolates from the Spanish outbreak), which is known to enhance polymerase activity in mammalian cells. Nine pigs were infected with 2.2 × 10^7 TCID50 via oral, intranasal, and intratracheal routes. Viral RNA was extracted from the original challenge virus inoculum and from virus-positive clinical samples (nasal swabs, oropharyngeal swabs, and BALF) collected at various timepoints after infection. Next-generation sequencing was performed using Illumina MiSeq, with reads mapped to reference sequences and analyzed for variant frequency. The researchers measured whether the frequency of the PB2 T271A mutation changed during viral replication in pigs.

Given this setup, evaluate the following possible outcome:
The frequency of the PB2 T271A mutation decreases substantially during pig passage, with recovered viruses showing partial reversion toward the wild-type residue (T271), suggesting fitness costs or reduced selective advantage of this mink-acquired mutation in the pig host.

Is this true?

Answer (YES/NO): NO